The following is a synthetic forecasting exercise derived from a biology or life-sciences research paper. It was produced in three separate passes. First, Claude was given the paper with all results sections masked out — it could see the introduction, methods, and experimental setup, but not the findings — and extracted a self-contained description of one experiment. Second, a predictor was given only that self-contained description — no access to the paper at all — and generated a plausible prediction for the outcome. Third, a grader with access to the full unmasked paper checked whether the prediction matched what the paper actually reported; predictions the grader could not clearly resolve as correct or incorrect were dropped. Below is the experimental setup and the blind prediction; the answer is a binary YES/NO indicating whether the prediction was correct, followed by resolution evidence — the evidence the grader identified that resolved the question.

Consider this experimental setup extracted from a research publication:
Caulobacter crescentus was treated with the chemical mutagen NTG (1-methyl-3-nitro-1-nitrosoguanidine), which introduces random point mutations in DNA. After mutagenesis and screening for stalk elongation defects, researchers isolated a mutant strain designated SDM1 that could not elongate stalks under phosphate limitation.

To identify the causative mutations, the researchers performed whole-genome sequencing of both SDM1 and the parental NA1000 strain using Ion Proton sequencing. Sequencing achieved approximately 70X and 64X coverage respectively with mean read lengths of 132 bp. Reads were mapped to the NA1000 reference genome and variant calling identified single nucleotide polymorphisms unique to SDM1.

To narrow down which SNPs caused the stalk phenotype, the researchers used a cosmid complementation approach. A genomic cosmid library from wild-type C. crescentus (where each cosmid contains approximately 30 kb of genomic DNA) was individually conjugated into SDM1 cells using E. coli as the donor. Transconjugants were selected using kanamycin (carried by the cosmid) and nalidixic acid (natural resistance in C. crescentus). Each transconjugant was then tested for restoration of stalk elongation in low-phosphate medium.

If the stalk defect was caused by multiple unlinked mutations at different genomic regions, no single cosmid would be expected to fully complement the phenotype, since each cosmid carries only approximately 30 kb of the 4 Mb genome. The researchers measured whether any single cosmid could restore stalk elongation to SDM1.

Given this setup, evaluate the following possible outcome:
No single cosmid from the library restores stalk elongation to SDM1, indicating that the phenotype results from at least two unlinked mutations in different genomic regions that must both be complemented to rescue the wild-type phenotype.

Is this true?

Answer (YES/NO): NO